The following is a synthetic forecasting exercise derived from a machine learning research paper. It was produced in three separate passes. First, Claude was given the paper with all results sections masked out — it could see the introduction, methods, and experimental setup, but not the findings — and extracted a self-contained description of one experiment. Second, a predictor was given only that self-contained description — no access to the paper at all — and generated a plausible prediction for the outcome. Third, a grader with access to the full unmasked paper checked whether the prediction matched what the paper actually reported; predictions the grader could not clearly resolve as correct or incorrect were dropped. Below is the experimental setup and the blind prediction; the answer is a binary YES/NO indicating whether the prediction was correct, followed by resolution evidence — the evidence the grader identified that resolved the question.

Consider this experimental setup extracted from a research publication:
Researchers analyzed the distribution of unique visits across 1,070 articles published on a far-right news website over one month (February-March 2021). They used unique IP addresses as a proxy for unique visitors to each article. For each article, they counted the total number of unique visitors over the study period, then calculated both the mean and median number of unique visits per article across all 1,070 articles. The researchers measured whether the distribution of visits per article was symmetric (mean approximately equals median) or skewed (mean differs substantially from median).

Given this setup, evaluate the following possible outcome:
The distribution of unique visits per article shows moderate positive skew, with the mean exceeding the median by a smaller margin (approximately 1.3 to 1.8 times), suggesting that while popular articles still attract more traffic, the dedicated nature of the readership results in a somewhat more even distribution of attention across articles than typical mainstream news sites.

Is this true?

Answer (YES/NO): YES